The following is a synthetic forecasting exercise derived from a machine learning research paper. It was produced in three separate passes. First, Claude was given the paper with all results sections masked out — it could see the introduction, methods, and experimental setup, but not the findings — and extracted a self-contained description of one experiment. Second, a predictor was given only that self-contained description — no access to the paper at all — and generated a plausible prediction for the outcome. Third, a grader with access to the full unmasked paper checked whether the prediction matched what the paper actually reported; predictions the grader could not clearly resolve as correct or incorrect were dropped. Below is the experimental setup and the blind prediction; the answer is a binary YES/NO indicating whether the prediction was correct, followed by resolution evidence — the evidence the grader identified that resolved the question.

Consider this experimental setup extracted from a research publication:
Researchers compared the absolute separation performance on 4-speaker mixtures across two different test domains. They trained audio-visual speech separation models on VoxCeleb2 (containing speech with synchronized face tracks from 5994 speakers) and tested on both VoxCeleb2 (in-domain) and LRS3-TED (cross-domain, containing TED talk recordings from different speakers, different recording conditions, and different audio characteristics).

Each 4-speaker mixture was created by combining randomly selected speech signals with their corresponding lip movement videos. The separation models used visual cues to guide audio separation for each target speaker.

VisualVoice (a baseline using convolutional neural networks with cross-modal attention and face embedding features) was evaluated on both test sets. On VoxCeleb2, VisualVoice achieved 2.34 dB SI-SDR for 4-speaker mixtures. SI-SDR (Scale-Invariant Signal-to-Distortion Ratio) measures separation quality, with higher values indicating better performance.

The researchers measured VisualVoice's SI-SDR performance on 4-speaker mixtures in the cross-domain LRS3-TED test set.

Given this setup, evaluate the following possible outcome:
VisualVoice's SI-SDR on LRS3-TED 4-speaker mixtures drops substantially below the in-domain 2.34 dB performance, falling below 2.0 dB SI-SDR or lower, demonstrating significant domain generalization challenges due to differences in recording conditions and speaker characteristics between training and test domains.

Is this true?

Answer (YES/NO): NO